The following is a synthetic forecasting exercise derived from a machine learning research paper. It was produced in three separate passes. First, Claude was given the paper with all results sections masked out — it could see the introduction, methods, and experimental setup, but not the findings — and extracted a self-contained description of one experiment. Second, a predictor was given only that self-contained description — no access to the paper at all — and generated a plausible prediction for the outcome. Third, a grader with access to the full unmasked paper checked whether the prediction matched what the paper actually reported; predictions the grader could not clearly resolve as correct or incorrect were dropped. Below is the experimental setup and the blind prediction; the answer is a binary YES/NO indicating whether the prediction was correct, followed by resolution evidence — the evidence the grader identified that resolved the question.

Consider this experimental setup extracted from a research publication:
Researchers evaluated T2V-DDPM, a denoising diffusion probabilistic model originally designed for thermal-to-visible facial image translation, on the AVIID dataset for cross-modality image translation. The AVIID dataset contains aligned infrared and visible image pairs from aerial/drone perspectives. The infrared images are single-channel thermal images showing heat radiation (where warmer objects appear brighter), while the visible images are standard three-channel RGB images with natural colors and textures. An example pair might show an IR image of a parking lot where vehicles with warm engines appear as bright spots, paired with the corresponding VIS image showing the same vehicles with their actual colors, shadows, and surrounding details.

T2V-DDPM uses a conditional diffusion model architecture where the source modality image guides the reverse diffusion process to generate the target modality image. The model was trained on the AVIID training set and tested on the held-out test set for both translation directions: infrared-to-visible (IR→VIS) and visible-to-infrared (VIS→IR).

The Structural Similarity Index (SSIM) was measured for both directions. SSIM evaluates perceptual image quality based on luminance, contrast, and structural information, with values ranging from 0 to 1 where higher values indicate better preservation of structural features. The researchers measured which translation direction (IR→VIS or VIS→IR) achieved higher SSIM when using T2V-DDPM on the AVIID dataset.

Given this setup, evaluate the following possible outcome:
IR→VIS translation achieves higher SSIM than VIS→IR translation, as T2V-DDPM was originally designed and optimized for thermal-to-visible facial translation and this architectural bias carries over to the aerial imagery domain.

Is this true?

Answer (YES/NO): NO